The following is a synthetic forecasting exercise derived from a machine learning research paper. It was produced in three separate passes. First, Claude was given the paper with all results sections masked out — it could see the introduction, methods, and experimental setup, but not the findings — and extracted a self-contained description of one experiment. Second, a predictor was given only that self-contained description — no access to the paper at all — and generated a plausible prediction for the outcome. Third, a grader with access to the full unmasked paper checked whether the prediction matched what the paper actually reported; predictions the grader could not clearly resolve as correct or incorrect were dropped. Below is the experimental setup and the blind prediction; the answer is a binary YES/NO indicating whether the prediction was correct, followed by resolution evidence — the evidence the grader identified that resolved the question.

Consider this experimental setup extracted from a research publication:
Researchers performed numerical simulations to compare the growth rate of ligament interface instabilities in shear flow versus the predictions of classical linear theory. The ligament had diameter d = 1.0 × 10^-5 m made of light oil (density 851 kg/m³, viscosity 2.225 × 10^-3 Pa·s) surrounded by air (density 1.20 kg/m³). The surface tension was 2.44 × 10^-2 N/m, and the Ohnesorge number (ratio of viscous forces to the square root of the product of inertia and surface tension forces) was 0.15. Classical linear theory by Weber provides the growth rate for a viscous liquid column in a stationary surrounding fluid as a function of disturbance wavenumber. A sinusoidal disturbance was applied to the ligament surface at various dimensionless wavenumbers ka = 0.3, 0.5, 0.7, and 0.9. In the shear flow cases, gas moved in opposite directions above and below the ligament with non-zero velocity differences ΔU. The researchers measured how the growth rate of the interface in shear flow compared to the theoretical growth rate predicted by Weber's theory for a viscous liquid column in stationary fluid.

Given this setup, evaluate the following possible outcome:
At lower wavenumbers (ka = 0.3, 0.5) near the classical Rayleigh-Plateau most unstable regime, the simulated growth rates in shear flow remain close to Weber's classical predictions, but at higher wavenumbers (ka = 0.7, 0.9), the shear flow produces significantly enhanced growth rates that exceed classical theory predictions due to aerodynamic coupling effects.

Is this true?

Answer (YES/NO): NO